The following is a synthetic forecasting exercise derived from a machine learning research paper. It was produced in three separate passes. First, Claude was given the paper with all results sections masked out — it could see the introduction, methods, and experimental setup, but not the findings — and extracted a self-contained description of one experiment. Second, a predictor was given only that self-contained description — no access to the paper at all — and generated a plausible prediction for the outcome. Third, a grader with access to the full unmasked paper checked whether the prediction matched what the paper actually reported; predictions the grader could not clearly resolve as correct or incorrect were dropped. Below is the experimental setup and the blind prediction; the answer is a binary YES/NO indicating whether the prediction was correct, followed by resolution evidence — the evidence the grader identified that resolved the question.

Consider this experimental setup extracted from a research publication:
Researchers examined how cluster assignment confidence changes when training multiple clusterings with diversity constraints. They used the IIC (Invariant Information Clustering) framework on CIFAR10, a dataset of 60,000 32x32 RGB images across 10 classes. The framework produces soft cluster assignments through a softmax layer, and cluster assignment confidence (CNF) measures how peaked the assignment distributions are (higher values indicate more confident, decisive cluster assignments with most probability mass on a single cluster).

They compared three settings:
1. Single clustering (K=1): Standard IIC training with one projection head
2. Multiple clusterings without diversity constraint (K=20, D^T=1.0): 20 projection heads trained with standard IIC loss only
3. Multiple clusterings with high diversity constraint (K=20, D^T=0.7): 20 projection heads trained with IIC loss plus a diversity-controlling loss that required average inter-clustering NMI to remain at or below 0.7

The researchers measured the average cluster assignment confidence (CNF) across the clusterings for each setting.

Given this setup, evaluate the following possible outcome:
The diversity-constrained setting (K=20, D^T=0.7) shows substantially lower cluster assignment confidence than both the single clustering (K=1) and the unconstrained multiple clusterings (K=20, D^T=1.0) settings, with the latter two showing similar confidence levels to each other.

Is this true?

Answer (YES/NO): NO